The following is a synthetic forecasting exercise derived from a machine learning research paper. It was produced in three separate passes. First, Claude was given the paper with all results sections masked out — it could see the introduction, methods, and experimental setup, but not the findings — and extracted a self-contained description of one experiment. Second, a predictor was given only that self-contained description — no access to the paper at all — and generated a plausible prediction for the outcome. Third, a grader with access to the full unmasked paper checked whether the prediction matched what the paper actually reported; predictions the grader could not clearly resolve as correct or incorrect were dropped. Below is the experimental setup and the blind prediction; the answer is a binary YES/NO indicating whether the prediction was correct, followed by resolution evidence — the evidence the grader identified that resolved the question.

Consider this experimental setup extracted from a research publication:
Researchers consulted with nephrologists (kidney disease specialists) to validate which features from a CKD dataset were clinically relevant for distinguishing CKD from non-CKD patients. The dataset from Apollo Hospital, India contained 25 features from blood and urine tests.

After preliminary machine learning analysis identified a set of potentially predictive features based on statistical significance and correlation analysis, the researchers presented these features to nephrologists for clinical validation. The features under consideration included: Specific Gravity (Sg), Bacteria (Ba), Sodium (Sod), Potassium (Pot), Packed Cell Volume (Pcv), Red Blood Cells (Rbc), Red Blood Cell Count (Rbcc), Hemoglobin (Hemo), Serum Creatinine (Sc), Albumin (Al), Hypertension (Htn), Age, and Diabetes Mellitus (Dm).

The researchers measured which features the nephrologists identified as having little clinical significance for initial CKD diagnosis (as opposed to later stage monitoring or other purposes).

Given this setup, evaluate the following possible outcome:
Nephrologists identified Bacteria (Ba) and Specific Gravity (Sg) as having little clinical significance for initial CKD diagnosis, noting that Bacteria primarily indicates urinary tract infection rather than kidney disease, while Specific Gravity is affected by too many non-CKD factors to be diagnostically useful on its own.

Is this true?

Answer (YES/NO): NO